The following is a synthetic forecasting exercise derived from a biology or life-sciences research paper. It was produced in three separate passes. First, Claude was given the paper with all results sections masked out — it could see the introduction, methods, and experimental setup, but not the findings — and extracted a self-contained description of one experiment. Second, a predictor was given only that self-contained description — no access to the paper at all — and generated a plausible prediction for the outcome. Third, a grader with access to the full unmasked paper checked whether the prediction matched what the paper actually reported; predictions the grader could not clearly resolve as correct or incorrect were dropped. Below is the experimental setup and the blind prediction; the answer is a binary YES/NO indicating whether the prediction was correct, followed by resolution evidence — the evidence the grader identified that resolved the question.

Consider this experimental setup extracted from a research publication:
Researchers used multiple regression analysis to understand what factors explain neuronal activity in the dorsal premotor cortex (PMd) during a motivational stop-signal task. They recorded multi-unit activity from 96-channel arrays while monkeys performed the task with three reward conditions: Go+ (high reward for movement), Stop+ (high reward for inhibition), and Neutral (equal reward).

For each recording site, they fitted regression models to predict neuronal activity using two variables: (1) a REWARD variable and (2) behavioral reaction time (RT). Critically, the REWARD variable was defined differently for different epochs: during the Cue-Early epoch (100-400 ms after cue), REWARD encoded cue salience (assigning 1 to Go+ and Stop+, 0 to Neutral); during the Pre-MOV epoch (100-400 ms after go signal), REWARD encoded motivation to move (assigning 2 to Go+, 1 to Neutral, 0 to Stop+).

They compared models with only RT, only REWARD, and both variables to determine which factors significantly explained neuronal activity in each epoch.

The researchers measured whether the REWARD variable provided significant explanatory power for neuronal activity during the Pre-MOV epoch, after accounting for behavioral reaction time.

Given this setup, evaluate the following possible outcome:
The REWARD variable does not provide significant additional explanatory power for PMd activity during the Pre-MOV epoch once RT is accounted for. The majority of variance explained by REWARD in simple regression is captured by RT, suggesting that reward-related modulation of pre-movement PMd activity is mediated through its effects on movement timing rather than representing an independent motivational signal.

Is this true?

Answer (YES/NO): NO